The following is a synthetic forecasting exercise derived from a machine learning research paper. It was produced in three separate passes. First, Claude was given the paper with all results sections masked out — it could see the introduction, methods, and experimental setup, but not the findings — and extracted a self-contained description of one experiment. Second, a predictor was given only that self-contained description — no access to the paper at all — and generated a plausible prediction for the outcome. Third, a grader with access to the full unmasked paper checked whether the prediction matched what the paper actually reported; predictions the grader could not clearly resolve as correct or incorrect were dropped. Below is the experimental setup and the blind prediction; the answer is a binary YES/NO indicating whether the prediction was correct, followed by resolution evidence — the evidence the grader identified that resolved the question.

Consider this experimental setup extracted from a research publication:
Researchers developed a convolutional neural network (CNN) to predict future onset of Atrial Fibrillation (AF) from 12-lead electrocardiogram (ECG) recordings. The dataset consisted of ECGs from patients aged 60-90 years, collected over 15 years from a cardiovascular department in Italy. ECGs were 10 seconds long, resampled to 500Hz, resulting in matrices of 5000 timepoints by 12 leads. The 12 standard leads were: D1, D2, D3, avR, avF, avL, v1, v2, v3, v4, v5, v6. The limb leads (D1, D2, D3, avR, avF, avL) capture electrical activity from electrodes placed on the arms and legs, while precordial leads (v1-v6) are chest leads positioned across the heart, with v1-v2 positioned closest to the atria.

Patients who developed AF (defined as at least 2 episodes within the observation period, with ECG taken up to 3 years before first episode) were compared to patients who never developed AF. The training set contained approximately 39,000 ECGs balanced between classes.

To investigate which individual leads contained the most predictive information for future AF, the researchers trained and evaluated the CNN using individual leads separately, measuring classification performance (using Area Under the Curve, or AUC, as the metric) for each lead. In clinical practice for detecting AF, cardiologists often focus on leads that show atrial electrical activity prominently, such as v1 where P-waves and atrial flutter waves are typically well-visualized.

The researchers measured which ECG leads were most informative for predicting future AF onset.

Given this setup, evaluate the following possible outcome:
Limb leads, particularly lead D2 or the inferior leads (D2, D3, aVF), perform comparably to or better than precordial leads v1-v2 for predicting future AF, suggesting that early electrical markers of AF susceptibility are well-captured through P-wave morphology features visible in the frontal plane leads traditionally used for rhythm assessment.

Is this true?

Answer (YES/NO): NO